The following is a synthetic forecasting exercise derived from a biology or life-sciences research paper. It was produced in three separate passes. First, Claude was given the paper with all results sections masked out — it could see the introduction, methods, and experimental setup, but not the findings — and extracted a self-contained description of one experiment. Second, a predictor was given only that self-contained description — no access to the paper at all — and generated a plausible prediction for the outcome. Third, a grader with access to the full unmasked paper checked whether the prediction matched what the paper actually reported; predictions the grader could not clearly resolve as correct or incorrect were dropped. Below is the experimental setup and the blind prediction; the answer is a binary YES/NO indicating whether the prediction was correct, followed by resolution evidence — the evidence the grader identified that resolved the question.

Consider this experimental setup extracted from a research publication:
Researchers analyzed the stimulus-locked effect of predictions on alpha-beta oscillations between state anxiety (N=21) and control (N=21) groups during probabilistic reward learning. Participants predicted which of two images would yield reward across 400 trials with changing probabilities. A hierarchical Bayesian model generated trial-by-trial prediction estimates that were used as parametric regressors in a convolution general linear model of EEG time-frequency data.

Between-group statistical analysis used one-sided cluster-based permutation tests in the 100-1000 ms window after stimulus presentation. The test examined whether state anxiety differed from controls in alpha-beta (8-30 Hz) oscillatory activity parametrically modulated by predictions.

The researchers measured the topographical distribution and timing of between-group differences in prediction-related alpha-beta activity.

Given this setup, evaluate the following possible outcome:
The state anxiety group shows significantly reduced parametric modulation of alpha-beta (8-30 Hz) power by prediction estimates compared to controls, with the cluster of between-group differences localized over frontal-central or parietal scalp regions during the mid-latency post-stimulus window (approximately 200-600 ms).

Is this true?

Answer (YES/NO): NO